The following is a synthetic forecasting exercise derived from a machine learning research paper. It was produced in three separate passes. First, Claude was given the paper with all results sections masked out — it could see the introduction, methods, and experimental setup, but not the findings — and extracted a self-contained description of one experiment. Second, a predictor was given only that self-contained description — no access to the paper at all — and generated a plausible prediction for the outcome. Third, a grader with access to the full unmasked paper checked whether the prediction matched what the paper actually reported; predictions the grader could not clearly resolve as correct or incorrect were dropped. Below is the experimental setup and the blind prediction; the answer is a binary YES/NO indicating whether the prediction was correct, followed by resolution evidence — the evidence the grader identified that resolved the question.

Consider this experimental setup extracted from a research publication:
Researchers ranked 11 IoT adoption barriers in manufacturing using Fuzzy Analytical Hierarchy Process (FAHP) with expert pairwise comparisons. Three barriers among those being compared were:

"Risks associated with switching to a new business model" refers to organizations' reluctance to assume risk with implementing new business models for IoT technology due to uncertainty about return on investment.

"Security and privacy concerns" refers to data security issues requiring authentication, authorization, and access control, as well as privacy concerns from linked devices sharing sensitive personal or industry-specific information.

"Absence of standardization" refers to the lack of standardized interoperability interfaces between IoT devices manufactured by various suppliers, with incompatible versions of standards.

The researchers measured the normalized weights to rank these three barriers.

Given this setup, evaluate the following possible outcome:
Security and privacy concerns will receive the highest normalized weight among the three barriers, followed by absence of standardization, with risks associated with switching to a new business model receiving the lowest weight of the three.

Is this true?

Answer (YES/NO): NO